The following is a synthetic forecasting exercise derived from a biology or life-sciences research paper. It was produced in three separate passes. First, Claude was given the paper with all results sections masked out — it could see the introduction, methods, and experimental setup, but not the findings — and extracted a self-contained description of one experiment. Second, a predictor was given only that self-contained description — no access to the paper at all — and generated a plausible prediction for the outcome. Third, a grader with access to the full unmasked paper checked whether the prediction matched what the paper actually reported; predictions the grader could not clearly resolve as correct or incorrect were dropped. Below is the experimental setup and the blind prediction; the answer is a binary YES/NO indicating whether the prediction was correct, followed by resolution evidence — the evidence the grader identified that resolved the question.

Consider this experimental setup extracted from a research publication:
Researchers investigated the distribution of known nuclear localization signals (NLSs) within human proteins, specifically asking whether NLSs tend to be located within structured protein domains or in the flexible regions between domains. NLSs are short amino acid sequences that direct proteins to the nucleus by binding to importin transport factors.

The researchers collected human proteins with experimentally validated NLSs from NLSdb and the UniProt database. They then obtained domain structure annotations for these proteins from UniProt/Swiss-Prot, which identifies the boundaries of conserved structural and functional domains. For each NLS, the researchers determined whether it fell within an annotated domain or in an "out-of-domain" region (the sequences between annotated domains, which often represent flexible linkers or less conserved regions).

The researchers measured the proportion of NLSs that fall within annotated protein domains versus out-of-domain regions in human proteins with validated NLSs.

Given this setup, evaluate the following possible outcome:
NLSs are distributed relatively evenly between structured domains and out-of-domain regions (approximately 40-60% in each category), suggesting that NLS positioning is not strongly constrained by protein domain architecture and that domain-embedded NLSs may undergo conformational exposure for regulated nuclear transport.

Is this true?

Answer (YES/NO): YES